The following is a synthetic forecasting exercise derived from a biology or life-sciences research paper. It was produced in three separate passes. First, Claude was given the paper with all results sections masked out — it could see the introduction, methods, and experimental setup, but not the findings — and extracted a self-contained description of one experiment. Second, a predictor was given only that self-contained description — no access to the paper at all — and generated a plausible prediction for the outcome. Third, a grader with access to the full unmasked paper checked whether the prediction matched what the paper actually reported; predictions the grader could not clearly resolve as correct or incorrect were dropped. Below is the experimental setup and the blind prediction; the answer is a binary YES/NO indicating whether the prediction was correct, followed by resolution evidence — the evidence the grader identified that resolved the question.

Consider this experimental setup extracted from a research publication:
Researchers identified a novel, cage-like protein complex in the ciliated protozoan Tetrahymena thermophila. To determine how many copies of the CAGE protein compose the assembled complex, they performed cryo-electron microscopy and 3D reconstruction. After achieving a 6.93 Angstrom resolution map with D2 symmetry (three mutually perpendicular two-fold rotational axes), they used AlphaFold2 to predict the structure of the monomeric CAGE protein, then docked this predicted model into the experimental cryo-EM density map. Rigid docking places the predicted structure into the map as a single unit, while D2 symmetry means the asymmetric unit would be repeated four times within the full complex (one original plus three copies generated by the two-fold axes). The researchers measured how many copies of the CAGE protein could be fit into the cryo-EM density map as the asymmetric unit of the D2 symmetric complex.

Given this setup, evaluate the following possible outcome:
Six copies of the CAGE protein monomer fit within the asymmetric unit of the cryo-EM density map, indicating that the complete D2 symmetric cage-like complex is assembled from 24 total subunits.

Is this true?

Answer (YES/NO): NO